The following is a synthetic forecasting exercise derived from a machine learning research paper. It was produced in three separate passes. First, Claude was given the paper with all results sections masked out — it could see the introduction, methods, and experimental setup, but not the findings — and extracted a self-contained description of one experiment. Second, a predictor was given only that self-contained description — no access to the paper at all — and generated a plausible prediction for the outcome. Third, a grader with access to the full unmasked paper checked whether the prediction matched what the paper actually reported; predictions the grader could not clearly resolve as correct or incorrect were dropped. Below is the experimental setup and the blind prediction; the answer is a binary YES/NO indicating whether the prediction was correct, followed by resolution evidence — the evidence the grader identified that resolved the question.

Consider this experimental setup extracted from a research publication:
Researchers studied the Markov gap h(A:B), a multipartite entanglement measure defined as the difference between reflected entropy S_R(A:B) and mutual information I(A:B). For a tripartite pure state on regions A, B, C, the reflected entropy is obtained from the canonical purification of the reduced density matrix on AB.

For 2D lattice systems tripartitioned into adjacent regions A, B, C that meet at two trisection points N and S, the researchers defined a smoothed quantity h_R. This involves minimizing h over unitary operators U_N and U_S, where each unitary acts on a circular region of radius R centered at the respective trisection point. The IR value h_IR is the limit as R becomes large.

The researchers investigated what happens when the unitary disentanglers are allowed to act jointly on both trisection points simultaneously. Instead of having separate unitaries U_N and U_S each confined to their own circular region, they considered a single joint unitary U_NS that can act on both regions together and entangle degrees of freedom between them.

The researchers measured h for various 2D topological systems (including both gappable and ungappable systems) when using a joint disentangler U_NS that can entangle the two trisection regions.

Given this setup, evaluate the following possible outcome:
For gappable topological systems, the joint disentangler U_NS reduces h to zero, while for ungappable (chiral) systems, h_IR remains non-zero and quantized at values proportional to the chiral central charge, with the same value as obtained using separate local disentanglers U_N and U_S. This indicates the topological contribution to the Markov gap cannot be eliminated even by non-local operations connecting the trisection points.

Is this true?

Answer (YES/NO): NO